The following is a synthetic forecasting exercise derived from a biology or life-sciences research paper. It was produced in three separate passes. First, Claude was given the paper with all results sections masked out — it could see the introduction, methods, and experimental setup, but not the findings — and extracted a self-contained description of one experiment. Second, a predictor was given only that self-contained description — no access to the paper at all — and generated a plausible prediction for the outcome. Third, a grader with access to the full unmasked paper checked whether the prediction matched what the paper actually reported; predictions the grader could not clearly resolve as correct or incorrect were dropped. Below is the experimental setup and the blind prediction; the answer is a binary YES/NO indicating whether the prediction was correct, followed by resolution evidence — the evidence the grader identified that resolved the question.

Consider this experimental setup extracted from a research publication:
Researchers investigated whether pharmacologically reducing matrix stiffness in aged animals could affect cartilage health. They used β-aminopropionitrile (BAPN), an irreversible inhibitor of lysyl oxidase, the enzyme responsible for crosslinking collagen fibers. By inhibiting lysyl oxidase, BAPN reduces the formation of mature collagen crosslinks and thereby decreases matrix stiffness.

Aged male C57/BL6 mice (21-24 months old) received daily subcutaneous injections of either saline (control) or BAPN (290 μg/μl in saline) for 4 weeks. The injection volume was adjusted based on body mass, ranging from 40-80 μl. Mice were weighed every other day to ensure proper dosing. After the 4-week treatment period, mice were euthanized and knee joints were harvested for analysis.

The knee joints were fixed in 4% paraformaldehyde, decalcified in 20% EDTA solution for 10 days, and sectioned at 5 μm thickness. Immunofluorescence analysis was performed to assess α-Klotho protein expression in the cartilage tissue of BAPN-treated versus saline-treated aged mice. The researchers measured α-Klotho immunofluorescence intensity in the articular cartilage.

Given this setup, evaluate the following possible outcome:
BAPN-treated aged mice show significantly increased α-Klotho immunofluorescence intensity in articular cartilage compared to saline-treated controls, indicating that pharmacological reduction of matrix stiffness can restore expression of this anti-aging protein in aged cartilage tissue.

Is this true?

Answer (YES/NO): YES